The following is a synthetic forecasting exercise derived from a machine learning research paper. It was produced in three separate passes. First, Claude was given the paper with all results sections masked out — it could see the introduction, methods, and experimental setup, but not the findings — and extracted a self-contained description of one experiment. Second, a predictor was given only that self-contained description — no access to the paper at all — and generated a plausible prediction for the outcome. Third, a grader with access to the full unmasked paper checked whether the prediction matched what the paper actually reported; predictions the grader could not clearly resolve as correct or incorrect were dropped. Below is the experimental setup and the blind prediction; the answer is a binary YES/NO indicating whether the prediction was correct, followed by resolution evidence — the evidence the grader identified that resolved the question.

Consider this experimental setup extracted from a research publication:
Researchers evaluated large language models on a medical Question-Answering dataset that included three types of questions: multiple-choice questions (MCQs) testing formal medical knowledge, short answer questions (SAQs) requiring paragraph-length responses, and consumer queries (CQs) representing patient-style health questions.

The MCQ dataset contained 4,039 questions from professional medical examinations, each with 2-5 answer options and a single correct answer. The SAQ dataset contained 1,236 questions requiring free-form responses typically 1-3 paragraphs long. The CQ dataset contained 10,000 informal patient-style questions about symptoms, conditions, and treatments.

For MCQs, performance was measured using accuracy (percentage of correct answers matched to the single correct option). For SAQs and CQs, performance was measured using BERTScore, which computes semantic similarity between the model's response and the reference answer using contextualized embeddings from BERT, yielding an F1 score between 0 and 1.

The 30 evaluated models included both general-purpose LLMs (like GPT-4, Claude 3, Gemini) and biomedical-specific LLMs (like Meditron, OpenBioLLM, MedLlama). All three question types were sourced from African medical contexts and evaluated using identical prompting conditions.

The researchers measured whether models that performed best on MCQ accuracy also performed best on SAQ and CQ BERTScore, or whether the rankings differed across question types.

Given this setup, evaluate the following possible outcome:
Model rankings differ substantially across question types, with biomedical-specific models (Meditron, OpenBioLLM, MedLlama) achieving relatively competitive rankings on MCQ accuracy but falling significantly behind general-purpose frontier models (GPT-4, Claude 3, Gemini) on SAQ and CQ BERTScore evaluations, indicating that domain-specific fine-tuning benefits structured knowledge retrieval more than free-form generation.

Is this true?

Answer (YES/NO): NO